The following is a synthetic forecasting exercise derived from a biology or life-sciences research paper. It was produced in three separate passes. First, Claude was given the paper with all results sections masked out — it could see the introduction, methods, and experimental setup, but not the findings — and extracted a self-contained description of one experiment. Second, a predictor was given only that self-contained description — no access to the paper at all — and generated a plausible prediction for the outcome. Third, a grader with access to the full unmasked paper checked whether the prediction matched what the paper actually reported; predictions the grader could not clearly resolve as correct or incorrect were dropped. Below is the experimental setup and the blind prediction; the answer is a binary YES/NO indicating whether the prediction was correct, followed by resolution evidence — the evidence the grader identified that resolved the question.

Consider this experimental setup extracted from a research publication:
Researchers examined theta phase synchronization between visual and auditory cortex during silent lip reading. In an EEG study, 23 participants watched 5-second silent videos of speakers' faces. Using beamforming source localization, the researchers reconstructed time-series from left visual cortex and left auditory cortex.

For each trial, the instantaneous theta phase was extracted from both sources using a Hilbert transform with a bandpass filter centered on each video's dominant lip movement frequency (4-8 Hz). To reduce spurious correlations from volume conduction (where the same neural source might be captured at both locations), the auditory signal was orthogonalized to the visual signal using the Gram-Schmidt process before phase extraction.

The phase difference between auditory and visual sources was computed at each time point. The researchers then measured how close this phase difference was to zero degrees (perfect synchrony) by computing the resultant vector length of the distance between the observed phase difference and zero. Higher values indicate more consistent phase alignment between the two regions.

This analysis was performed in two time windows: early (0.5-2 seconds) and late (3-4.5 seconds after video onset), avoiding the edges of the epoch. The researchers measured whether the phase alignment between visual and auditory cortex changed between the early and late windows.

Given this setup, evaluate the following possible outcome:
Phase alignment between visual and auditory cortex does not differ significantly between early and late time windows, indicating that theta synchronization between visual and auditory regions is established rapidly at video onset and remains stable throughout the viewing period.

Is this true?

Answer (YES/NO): NO